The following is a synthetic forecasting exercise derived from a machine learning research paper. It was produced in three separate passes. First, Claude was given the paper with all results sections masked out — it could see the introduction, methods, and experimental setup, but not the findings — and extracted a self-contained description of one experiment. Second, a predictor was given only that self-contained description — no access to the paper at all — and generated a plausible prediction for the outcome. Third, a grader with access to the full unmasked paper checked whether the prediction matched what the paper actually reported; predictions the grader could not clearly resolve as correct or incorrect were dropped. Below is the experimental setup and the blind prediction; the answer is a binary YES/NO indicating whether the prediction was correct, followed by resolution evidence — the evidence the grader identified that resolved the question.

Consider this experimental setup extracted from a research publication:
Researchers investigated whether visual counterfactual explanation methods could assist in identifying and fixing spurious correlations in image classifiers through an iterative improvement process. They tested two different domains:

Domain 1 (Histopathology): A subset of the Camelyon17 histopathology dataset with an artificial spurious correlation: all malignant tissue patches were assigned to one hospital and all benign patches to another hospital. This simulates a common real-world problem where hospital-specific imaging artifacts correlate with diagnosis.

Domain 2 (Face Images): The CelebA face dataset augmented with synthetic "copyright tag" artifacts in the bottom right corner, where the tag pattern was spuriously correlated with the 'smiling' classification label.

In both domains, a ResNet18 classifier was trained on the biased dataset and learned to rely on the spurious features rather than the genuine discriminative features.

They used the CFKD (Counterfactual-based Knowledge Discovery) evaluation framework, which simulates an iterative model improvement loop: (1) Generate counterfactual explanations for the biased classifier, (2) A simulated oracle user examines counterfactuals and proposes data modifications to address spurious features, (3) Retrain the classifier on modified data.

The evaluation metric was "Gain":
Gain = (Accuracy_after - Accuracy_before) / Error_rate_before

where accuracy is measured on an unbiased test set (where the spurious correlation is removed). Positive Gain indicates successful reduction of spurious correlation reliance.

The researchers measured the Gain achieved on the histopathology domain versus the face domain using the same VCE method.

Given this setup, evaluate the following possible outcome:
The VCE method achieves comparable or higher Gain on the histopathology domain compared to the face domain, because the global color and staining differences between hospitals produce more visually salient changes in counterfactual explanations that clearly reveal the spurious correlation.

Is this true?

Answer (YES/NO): NO